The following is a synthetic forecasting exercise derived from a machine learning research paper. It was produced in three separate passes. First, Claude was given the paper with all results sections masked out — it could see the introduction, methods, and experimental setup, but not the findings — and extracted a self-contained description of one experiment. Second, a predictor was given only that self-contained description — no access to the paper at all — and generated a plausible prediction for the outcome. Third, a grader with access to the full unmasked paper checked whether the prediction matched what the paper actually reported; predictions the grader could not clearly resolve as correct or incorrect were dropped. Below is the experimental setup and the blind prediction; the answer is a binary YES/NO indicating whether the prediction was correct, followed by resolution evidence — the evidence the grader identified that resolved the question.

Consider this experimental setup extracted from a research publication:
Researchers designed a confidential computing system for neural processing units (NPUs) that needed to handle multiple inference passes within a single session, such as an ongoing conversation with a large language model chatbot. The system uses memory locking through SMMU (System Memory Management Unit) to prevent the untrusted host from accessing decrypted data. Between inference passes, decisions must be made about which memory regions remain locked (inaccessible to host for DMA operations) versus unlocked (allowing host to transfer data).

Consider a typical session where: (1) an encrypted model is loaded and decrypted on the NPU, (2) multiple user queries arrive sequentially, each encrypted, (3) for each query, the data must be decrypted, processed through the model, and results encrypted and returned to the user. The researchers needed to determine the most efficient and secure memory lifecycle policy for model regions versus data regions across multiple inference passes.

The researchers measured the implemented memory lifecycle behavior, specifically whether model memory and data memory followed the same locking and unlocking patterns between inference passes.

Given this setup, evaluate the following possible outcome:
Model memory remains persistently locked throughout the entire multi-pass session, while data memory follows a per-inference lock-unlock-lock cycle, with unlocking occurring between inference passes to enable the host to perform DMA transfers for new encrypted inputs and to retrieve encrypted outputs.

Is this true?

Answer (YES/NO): YES